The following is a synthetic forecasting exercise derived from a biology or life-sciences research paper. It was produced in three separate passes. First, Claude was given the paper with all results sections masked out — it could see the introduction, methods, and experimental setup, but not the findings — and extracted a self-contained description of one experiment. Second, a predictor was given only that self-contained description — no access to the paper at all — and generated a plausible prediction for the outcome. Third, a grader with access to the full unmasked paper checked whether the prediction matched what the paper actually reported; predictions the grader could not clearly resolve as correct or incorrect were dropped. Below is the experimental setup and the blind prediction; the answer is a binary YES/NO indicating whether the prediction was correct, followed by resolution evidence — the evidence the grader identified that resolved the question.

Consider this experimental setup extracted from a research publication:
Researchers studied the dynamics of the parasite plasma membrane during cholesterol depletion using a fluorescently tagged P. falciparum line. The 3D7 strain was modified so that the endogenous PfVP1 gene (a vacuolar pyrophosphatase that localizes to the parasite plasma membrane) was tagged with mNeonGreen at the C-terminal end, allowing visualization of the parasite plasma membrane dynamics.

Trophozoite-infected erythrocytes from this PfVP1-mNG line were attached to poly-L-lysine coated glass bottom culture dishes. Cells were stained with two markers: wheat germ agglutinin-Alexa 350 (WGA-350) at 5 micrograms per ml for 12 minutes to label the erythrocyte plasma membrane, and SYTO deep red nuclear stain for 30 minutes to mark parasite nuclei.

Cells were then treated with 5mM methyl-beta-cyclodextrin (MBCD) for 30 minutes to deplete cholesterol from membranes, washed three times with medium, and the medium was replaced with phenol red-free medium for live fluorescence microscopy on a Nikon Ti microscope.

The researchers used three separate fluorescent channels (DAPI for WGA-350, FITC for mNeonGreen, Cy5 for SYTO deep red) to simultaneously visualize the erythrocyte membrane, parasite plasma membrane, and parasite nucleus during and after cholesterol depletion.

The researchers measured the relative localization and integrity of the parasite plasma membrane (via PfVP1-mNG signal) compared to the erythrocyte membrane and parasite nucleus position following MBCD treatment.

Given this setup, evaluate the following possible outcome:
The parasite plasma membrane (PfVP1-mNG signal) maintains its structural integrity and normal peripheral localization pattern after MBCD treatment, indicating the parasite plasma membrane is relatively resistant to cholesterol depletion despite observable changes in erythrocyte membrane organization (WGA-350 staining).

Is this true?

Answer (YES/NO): NO